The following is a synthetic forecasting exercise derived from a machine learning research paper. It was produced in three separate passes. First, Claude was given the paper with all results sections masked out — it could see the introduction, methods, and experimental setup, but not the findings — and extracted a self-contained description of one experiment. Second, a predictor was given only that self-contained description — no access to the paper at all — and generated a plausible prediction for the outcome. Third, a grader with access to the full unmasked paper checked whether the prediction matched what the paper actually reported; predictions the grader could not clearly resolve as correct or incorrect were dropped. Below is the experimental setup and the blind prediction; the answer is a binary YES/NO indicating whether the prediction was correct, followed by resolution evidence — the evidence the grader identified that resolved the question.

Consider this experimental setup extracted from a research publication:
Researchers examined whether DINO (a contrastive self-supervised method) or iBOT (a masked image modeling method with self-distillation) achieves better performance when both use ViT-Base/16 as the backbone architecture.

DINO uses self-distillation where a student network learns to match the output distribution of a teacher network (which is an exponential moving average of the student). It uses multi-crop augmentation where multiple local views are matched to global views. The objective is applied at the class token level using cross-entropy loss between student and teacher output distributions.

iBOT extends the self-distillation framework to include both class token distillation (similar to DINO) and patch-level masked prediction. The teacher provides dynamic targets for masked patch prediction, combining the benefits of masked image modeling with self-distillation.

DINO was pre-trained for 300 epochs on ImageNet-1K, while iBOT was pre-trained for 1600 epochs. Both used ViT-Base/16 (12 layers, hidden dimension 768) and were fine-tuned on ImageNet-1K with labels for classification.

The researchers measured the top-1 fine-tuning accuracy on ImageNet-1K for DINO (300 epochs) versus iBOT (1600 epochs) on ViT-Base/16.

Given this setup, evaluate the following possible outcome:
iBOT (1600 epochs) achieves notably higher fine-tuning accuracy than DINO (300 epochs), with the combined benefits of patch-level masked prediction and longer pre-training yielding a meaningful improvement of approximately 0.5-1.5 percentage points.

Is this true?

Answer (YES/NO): YES